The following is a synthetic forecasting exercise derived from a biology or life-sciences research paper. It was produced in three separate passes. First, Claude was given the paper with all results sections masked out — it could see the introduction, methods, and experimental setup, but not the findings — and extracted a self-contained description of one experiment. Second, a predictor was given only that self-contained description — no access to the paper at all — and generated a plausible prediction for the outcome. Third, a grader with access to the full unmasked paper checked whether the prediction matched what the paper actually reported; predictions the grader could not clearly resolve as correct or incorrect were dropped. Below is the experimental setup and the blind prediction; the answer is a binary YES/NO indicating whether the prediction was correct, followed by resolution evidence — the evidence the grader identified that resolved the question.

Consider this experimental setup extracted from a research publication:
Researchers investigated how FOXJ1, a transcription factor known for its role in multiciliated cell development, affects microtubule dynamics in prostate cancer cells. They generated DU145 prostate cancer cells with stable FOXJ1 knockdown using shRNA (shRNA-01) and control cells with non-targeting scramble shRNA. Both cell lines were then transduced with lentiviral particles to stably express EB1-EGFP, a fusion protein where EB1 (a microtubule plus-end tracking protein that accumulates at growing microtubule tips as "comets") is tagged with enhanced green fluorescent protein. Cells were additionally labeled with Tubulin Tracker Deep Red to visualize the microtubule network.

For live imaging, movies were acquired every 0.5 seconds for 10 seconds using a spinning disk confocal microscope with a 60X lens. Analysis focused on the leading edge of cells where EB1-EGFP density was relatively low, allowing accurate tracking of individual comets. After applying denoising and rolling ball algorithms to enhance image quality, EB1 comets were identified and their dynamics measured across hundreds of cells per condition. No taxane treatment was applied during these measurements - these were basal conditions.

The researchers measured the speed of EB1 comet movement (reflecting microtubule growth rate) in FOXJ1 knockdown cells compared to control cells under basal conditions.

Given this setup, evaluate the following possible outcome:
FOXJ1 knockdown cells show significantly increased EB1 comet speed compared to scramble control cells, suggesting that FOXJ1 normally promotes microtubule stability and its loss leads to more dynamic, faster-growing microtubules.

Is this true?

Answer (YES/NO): NO